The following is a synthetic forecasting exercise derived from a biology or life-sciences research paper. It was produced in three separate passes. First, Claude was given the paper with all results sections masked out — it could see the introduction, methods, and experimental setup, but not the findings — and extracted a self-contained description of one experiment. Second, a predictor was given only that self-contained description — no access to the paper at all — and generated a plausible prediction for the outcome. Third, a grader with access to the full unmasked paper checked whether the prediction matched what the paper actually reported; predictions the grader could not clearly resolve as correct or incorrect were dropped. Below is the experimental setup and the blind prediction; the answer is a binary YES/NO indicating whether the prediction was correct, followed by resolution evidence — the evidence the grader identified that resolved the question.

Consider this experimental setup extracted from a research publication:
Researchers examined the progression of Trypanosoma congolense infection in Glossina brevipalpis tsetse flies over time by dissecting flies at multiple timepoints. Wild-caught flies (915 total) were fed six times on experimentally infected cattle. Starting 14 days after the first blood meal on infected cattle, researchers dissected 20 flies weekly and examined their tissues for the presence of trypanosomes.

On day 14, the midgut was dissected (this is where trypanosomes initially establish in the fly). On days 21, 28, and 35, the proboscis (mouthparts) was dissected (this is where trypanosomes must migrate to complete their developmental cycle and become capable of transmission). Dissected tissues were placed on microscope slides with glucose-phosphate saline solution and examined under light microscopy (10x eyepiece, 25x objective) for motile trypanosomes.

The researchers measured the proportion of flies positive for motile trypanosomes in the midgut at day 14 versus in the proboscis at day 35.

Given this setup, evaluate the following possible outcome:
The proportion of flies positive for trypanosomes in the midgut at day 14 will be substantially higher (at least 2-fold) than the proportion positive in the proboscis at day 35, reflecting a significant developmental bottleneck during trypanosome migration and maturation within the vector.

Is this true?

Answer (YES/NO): NO